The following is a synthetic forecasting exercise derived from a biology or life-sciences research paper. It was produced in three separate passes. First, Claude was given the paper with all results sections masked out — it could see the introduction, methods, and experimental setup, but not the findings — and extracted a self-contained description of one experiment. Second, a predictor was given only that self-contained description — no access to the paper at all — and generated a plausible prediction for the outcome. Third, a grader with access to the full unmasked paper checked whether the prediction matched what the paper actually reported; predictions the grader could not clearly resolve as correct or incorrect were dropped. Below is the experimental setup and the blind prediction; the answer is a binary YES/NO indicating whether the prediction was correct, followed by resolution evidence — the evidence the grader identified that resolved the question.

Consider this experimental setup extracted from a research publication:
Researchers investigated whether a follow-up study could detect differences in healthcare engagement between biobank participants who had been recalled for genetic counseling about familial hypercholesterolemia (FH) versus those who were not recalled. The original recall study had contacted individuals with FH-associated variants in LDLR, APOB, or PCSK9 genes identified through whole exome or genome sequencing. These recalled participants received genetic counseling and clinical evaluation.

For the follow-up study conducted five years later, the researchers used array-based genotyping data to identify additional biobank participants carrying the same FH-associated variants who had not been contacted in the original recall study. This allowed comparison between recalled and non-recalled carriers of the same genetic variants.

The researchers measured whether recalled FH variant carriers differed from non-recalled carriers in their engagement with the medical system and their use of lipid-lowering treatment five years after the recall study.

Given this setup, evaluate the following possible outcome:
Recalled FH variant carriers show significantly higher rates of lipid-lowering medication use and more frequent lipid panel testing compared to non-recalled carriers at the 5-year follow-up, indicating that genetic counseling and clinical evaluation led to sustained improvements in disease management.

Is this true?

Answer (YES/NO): YES